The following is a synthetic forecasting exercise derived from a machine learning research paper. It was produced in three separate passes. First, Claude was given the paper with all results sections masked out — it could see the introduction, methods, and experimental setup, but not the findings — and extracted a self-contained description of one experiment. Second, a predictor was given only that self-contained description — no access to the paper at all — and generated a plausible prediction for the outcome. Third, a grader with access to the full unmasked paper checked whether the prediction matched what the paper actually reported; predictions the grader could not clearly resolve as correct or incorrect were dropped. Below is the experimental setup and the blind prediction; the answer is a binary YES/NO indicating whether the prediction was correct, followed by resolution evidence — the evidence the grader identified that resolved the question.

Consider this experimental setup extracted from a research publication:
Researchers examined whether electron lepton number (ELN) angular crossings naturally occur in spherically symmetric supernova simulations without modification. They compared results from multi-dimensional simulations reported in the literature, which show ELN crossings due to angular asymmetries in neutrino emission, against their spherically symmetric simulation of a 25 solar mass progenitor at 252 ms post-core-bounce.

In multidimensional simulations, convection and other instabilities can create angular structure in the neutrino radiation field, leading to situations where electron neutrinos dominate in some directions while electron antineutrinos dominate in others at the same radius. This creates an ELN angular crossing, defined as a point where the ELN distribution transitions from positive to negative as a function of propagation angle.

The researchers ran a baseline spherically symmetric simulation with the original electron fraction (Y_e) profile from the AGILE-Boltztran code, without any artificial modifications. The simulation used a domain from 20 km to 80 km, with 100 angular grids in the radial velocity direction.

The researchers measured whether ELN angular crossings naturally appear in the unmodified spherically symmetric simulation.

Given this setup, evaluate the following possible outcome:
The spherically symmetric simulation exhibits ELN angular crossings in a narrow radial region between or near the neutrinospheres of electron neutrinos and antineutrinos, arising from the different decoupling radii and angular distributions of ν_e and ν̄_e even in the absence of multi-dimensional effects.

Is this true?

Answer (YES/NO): NO